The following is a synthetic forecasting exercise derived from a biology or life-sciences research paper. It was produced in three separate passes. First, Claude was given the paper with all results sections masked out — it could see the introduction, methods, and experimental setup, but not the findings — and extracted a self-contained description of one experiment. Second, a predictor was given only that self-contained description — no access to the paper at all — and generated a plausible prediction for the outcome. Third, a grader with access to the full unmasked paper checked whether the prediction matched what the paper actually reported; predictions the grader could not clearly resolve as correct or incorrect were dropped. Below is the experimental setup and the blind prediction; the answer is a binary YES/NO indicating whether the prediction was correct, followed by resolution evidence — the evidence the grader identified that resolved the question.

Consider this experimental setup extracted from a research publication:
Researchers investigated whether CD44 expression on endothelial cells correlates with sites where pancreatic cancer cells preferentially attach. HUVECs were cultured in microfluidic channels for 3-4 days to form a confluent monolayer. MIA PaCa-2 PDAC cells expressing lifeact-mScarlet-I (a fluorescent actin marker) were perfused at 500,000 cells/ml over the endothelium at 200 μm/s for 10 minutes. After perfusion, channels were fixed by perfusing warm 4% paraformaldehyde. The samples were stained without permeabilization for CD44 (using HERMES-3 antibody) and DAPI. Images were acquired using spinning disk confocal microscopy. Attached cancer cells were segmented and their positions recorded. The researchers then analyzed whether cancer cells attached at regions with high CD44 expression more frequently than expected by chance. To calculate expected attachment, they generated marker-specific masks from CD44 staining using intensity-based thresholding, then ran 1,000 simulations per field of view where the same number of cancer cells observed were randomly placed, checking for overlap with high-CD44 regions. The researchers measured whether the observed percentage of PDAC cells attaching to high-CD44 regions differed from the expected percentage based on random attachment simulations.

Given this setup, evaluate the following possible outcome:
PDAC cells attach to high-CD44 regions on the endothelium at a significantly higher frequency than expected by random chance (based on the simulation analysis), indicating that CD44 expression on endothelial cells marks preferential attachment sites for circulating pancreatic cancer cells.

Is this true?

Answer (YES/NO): YES